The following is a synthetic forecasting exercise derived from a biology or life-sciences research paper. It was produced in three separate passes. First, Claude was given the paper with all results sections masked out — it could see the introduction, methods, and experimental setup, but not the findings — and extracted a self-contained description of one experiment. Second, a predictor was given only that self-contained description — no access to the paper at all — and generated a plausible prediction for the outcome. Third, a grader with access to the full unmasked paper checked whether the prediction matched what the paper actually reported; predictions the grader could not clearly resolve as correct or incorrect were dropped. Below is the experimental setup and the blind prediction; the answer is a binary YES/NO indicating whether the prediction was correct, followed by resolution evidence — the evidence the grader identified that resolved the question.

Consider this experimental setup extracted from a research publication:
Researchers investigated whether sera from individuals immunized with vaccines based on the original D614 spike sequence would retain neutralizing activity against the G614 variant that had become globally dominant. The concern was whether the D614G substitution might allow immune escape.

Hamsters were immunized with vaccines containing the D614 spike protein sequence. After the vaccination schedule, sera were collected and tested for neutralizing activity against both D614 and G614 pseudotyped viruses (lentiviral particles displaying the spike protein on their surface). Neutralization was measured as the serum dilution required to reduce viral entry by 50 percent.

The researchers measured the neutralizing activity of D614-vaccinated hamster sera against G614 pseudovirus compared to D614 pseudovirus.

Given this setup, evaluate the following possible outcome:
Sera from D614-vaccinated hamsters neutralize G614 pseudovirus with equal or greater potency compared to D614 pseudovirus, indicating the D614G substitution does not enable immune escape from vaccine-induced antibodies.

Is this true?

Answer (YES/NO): YES